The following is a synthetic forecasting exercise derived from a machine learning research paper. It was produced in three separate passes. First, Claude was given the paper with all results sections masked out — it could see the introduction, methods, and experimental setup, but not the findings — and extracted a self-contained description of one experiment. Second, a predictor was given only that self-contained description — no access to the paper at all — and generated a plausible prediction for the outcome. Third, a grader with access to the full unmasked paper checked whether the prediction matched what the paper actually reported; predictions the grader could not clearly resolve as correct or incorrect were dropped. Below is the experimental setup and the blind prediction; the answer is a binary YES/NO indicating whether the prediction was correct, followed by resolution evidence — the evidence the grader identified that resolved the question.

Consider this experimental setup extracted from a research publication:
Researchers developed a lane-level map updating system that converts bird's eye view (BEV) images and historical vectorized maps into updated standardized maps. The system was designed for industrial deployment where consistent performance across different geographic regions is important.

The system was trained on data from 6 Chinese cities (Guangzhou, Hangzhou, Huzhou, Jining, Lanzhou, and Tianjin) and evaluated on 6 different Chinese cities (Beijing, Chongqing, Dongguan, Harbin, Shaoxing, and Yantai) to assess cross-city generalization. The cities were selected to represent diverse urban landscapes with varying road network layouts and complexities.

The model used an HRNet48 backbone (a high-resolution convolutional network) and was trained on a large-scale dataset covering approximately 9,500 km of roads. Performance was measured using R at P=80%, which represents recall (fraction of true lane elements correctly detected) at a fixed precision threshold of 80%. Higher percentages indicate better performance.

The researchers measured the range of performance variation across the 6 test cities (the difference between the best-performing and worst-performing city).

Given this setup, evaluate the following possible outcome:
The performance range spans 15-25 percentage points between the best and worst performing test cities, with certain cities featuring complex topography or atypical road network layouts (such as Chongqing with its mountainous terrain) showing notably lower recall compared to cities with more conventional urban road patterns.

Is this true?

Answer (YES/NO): NO